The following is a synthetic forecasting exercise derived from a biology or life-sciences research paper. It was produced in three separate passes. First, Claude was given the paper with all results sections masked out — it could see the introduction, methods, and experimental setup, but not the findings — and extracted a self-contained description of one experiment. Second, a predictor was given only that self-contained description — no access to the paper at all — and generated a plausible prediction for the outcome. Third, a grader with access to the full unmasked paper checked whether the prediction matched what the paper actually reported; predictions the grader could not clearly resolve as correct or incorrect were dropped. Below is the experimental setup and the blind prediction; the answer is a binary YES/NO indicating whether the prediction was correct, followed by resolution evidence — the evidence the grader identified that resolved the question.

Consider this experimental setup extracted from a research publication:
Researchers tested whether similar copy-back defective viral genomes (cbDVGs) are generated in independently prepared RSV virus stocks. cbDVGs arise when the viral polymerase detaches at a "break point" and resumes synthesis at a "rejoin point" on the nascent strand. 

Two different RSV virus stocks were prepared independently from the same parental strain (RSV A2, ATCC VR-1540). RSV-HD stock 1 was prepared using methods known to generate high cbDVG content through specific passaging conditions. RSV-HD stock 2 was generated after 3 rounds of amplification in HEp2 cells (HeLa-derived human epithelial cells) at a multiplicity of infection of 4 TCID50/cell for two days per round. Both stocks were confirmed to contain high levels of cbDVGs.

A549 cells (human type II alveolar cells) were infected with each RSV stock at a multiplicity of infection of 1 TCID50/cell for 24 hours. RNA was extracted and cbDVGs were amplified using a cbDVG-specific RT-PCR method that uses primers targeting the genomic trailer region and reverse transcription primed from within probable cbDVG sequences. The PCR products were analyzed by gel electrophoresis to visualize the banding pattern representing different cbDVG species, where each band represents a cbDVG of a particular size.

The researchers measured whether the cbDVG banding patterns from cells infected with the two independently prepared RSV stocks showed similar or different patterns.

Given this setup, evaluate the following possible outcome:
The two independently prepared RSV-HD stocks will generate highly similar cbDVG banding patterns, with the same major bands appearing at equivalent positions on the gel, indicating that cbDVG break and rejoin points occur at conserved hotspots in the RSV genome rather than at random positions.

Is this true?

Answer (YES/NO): NO